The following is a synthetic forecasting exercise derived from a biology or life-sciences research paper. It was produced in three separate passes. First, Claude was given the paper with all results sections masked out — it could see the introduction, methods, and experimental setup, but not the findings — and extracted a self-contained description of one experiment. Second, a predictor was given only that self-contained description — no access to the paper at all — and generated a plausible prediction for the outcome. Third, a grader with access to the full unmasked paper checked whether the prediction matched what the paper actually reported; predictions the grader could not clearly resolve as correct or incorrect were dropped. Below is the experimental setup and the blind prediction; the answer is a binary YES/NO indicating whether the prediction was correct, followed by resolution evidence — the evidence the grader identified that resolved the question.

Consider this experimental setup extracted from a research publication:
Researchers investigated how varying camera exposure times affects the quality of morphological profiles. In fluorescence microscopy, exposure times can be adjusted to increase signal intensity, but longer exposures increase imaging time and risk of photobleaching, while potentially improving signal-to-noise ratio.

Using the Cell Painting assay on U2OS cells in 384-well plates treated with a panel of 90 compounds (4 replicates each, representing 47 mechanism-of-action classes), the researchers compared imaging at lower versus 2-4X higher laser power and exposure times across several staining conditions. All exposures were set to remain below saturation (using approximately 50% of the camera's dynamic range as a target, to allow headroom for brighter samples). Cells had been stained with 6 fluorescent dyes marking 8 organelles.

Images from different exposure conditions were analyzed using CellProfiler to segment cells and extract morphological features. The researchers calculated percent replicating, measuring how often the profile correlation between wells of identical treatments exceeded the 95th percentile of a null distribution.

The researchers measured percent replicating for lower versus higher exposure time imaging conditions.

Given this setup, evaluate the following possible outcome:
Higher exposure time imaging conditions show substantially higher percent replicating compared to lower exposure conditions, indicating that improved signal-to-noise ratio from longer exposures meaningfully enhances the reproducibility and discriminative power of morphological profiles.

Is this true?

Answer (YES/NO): NO